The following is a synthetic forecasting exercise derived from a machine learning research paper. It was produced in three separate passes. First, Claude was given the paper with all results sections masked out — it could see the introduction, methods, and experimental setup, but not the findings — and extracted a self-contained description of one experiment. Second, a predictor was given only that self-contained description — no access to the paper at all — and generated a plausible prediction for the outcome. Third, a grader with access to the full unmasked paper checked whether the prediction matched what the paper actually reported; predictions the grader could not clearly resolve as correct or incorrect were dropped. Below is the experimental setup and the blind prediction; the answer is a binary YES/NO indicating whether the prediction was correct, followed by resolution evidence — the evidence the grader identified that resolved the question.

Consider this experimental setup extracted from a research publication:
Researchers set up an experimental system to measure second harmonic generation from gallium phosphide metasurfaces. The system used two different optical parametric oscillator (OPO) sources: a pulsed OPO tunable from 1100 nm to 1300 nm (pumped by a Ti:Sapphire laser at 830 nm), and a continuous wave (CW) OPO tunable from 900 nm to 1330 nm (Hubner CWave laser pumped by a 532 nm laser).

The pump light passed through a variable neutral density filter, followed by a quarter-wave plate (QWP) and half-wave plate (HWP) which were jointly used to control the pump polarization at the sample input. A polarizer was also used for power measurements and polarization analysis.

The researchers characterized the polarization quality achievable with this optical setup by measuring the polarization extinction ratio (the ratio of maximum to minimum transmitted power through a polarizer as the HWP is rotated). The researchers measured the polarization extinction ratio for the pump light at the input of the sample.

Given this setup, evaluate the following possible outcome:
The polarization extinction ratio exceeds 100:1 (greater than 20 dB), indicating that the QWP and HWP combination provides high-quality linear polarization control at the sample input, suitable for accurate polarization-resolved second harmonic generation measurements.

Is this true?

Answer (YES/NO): NO